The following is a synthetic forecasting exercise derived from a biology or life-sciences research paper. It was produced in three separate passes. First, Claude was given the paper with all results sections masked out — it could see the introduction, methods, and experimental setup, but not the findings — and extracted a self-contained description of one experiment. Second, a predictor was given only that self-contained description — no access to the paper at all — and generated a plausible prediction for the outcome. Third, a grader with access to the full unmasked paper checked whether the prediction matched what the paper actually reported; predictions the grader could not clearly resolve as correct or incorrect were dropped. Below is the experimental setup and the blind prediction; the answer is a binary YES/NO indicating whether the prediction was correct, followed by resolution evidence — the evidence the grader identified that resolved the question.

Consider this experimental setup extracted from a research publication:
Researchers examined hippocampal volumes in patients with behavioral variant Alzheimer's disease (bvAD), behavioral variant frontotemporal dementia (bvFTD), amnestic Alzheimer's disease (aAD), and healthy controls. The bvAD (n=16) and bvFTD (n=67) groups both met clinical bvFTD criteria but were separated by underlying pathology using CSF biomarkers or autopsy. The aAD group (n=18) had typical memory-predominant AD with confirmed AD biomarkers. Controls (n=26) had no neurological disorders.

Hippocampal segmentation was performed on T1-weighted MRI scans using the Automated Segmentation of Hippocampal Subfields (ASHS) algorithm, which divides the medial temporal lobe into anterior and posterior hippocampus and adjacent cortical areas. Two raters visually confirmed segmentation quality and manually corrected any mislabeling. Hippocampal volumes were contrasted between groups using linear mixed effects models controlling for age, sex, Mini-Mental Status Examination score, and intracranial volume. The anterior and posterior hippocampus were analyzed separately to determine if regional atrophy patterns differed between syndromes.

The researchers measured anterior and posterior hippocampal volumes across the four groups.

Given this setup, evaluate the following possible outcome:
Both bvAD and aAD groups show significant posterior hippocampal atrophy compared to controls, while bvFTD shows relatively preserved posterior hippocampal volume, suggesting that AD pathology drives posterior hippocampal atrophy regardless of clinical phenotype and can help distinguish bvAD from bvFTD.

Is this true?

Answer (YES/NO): NO